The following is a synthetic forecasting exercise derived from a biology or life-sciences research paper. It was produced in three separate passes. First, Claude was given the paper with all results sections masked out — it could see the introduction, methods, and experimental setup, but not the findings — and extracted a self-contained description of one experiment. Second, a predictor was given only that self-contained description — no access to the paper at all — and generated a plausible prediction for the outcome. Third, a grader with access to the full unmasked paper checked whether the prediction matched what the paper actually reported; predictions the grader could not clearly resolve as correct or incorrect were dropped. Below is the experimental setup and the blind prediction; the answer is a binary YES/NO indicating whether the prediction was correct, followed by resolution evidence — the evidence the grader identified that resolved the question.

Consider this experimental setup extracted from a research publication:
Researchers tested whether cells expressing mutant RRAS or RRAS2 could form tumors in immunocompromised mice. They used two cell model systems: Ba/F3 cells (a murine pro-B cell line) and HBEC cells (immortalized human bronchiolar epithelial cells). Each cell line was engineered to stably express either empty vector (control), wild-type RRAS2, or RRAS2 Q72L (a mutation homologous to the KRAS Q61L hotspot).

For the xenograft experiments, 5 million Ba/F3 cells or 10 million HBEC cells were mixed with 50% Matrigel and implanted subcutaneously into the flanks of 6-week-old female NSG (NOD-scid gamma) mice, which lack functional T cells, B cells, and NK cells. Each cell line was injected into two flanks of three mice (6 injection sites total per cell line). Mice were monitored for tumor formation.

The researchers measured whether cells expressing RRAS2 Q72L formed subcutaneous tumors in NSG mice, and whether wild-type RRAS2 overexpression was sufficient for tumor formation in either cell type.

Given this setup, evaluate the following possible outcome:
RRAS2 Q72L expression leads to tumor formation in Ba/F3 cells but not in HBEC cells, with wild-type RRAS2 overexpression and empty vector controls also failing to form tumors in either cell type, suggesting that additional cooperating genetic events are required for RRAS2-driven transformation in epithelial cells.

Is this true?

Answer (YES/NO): NO